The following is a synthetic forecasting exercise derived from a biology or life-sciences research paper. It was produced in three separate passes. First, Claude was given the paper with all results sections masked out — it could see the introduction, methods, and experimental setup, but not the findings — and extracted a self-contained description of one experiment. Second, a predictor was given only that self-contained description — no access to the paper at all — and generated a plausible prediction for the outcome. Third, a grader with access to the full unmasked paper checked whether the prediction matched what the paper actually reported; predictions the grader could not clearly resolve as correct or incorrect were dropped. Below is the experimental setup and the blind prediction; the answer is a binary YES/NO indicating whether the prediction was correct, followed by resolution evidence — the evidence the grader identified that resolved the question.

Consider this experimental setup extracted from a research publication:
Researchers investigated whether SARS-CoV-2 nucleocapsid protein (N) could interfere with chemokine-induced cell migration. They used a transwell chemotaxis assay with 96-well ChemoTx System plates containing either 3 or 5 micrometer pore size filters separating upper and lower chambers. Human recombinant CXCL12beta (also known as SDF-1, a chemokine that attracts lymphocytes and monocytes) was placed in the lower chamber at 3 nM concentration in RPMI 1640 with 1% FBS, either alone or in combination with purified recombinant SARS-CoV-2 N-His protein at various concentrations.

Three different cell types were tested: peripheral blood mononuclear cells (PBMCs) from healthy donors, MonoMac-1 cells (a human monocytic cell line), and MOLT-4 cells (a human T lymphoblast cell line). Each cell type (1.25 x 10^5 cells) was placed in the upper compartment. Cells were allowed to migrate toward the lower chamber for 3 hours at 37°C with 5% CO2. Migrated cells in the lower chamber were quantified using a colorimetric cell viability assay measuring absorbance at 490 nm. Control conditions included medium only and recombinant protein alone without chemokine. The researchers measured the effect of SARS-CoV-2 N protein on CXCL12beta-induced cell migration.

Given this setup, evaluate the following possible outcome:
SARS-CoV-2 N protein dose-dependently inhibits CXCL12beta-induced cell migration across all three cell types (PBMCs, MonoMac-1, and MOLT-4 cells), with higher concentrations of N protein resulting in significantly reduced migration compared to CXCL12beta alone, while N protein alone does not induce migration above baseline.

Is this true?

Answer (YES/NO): YES